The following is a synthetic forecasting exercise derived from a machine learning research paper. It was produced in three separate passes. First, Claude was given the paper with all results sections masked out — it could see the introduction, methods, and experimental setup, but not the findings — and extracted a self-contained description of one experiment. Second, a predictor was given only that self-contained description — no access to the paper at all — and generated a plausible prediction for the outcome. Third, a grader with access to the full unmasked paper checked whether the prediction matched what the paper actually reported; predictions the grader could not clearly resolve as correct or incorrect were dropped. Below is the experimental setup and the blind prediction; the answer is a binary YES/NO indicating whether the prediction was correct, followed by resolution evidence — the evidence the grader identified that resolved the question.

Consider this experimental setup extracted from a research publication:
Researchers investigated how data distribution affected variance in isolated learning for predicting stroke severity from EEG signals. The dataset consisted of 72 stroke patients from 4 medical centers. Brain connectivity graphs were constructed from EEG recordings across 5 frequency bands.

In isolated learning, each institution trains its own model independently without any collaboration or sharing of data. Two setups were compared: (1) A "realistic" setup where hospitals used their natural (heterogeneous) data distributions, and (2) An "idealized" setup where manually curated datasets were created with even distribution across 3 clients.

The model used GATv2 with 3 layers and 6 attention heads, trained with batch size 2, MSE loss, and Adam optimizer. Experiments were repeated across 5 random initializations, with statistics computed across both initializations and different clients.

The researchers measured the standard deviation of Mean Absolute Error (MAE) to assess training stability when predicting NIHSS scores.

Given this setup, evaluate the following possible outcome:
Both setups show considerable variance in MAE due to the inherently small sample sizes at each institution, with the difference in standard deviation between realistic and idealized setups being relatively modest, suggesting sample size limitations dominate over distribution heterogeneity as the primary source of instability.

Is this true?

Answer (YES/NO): NO